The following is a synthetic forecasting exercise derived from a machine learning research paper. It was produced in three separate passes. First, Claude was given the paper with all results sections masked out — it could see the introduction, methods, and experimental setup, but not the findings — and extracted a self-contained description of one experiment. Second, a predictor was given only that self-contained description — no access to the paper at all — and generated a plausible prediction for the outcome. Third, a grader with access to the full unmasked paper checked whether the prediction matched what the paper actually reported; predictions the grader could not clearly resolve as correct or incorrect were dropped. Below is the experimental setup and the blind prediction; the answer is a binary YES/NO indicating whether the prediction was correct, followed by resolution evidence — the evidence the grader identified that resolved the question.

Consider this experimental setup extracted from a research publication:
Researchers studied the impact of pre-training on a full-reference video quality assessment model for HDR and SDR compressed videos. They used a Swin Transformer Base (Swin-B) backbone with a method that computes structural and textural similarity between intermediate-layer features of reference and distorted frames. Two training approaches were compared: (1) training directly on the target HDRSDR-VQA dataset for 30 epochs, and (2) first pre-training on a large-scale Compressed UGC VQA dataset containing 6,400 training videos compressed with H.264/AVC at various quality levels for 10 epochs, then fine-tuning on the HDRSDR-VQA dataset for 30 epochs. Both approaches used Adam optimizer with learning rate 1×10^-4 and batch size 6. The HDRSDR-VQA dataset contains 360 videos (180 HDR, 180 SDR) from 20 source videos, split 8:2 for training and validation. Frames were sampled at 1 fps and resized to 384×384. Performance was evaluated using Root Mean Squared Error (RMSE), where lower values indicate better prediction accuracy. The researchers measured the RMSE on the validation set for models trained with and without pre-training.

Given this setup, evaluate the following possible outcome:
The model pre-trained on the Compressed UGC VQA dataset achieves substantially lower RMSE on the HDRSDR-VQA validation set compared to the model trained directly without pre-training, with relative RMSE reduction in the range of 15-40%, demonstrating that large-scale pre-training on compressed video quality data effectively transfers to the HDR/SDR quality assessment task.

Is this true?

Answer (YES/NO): YES